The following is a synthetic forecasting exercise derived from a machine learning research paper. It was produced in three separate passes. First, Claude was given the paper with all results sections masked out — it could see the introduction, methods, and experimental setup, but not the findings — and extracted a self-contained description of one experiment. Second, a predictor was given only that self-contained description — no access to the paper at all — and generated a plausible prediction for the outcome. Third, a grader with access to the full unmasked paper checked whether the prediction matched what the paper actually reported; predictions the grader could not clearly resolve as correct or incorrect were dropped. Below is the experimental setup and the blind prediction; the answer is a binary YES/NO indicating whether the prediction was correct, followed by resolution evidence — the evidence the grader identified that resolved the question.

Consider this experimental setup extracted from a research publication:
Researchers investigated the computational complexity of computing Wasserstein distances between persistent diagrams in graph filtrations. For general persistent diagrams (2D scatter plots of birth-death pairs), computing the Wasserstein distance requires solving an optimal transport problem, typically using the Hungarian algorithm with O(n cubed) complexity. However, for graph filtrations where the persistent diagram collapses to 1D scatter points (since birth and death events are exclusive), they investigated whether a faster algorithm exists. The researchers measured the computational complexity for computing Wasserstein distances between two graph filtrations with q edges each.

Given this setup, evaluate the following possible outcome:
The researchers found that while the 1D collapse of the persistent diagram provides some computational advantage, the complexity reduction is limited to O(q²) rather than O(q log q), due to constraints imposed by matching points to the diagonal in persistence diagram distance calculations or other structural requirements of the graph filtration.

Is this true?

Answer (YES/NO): NO